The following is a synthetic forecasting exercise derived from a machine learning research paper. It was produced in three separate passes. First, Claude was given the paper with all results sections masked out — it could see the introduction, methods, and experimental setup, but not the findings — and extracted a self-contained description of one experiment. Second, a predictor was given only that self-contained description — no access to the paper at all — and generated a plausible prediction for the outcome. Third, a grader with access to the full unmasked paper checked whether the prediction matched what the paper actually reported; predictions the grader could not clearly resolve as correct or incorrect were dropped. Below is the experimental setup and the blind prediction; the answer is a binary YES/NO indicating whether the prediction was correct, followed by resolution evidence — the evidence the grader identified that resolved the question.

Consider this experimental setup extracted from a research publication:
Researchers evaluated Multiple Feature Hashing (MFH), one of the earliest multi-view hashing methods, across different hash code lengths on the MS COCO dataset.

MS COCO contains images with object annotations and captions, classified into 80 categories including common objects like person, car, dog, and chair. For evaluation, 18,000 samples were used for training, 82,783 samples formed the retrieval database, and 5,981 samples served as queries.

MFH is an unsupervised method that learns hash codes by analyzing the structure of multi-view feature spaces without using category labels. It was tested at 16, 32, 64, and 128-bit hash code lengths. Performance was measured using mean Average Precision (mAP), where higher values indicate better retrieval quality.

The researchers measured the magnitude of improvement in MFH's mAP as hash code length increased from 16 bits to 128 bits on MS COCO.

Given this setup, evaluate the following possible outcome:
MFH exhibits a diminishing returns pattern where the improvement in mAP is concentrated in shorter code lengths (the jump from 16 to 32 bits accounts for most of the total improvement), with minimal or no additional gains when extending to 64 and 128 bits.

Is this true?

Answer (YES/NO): NO